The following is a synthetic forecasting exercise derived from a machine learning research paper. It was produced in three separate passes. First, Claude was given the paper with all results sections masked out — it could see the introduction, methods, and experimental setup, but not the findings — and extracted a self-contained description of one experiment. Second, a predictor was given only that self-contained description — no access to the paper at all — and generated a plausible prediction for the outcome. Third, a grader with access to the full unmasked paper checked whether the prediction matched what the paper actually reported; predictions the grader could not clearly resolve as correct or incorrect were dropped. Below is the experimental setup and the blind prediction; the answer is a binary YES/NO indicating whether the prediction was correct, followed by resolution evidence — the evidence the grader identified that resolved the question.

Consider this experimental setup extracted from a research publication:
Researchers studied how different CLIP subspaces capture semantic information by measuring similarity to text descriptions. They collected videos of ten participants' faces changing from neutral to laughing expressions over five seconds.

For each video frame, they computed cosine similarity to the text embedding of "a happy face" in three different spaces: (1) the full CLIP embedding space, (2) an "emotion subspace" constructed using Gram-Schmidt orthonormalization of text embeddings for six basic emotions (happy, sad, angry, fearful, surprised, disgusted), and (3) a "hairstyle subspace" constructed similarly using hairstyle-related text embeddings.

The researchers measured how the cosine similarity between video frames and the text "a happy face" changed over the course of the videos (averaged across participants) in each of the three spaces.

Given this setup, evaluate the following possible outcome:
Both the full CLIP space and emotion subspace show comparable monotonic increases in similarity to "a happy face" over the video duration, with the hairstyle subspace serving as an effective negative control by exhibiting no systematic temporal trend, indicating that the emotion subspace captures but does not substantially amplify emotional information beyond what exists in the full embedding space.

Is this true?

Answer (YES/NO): NO